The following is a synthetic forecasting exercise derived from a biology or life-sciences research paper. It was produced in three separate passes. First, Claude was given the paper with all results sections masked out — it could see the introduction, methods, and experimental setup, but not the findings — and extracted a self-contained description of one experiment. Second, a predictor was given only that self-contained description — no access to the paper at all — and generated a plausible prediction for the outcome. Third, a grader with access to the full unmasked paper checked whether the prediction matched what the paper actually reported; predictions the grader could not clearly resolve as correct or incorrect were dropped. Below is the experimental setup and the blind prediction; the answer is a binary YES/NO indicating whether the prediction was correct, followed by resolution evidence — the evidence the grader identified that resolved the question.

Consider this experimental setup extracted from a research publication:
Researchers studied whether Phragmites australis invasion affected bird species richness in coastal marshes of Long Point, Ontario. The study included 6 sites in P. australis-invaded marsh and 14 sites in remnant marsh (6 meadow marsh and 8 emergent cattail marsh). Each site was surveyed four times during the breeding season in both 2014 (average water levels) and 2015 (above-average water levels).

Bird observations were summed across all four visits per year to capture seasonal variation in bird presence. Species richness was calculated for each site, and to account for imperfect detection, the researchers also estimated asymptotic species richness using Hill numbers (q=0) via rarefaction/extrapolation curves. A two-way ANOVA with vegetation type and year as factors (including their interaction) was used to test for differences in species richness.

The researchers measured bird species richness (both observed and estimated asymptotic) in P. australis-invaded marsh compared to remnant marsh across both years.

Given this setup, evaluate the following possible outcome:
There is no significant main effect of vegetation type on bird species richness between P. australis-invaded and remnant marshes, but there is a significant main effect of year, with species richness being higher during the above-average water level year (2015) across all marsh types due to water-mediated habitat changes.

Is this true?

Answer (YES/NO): NO